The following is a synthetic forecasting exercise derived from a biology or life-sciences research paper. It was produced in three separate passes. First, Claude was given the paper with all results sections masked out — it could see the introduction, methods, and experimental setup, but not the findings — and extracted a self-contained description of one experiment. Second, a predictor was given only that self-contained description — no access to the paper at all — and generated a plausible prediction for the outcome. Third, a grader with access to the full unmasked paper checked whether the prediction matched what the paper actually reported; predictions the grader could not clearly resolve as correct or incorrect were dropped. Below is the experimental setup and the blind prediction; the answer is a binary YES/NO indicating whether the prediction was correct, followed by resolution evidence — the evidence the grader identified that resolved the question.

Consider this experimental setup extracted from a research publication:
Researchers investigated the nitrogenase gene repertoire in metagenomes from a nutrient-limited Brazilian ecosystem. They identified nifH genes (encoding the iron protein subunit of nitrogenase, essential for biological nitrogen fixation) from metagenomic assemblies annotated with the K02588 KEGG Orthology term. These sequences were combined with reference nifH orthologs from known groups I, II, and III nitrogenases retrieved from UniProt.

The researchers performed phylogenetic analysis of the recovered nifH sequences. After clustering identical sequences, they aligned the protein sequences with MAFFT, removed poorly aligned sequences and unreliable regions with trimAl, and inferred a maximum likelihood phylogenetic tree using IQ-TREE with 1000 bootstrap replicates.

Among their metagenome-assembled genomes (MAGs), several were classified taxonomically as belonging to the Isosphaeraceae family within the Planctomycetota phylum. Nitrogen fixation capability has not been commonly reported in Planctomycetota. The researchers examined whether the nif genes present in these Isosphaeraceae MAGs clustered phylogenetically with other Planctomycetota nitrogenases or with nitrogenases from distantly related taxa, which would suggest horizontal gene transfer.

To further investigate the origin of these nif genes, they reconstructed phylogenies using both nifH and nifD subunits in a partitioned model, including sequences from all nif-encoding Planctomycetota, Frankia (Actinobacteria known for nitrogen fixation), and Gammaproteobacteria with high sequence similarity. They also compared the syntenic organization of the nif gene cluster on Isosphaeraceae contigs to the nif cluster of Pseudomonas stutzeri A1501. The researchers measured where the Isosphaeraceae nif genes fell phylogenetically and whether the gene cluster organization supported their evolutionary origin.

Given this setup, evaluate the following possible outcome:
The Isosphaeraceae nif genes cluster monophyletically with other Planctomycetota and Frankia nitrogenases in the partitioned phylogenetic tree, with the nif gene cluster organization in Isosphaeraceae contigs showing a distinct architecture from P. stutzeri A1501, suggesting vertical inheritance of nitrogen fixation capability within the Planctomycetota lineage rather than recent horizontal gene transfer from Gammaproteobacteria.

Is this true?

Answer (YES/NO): NO